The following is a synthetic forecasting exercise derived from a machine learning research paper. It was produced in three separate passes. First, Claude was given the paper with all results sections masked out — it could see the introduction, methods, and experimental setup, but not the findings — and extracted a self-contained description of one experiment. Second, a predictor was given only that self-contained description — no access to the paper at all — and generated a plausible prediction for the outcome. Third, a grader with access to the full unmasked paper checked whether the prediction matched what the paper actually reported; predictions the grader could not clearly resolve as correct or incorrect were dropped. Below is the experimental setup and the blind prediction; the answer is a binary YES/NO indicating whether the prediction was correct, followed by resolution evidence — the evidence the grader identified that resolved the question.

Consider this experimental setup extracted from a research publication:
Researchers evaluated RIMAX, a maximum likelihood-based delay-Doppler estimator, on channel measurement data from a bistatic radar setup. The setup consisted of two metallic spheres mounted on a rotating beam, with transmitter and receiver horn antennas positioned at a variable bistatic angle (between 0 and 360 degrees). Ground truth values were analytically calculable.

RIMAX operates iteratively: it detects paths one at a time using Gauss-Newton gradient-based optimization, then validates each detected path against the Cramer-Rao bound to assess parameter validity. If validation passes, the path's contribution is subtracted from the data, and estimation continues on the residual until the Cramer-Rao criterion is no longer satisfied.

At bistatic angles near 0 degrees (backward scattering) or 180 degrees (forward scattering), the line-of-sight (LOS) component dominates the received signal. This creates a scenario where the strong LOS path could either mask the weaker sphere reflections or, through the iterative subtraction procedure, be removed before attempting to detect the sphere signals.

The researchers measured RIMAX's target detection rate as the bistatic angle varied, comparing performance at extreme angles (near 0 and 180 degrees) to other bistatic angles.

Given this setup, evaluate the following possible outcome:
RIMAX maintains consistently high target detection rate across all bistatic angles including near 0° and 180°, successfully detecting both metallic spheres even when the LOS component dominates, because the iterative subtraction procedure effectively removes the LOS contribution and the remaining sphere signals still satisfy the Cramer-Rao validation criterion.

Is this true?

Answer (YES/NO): NO